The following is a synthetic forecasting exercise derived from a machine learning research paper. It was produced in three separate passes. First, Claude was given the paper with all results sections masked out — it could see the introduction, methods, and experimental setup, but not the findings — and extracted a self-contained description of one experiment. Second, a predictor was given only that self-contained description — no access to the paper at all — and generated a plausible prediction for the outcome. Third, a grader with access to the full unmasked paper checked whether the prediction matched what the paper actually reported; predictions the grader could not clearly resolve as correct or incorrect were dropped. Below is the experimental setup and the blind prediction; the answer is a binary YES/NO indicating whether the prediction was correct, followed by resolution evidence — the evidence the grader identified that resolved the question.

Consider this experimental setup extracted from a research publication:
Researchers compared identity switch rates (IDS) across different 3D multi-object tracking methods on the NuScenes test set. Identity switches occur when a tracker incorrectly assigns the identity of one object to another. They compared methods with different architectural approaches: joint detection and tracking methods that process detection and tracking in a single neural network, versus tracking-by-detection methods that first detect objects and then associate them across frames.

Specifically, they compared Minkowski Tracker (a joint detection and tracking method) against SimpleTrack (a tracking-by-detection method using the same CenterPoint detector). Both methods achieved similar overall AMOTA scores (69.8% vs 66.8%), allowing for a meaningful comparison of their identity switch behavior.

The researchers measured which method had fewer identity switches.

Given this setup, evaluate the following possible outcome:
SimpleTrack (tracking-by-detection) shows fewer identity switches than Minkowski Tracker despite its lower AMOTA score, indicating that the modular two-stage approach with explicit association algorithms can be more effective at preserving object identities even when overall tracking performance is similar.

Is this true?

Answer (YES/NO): NO